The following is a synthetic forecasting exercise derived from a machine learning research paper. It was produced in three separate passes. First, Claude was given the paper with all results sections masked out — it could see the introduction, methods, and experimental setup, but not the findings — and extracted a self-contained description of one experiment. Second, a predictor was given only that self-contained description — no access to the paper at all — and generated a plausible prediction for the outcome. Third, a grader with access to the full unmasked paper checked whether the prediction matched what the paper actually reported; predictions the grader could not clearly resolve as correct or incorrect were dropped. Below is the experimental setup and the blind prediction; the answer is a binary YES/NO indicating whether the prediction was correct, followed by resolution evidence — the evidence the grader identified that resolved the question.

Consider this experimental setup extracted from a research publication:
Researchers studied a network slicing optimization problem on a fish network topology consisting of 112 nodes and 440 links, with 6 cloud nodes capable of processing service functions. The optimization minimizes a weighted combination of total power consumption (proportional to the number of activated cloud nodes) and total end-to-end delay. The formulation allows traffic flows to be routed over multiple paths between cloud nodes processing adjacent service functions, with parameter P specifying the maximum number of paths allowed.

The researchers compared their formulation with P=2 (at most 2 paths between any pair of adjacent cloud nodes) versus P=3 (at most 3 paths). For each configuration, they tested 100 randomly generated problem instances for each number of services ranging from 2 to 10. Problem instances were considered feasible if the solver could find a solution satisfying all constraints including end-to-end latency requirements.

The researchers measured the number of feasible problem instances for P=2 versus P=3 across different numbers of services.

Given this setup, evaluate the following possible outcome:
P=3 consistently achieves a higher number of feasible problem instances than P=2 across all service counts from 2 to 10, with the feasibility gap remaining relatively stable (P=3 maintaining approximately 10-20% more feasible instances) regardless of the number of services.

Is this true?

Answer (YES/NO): NO